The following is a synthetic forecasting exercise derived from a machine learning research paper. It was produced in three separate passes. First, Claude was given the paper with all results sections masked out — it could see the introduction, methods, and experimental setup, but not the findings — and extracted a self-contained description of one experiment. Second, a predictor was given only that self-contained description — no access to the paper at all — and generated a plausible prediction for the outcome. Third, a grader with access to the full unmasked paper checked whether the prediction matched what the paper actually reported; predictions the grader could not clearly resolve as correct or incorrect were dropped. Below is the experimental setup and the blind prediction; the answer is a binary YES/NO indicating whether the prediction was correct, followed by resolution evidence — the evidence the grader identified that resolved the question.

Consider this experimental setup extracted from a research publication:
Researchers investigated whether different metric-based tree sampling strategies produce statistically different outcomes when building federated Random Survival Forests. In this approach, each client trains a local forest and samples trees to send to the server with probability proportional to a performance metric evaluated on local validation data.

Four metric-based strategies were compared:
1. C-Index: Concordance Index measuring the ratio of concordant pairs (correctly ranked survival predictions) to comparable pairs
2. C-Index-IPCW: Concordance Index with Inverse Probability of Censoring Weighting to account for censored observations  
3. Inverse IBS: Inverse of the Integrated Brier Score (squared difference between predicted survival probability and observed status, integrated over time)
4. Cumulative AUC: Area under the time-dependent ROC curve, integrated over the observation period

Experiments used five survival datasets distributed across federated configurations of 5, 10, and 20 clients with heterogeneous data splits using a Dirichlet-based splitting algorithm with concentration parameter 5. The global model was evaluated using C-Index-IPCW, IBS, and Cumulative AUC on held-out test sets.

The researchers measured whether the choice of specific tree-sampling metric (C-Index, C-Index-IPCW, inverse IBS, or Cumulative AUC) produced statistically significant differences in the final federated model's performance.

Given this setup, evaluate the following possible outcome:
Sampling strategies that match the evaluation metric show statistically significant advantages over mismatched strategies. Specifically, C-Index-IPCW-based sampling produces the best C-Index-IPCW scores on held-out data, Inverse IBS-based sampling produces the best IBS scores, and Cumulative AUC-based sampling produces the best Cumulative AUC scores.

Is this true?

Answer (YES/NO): NO